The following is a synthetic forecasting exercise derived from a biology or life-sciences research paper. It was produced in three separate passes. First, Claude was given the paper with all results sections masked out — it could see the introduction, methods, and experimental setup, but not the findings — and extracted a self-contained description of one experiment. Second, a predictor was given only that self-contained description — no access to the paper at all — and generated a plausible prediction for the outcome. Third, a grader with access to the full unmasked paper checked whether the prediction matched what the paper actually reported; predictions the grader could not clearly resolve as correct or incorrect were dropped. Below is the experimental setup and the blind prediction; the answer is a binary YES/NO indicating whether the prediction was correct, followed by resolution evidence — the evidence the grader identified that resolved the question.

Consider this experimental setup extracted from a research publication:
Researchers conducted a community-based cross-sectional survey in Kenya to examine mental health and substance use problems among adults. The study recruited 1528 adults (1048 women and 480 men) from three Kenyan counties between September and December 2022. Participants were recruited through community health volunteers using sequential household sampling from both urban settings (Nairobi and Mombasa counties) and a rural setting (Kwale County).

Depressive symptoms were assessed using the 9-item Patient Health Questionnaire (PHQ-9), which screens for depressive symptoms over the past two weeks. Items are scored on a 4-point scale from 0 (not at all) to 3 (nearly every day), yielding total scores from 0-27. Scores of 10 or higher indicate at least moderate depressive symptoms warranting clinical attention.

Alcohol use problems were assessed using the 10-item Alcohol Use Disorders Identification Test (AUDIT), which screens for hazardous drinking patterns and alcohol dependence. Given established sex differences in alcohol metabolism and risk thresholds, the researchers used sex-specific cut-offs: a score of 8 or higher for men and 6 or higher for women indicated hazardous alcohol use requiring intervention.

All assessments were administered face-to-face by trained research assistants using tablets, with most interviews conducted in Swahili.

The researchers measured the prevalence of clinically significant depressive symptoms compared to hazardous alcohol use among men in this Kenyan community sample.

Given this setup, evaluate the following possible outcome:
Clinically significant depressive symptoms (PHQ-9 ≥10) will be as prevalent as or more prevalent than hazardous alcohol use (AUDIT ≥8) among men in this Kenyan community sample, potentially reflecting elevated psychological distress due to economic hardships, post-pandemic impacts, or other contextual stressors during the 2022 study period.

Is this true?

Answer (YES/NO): YES